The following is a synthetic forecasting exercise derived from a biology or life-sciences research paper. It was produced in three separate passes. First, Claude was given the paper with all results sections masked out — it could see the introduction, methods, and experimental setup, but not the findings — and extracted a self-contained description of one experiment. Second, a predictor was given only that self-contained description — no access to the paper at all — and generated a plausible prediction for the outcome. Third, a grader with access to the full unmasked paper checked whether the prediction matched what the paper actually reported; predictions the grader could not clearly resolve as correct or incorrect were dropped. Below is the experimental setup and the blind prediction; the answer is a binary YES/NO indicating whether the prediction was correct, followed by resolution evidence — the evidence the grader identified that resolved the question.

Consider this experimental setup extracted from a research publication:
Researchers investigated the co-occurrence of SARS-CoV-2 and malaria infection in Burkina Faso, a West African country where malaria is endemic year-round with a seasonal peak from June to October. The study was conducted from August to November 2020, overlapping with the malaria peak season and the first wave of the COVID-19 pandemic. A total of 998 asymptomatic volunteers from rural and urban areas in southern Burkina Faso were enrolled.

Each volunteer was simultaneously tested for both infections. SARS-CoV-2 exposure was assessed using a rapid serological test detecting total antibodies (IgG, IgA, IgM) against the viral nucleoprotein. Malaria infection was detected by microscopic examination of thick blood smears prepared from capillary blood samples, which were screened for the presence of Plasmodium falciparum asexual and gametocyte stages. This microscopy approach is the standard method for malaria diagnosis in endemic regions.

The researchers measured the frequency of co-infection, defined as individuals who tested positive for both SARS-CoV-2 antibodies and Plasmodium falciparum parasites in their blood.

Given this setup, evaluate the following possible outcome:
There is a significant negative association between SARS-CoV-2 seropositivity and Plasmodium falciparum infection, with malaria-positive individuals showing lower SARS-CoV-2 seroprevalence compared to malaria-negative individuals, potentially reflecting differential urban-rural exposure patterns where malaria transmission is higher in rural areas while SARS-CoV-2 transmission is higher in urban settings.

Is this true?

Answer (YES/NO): NO